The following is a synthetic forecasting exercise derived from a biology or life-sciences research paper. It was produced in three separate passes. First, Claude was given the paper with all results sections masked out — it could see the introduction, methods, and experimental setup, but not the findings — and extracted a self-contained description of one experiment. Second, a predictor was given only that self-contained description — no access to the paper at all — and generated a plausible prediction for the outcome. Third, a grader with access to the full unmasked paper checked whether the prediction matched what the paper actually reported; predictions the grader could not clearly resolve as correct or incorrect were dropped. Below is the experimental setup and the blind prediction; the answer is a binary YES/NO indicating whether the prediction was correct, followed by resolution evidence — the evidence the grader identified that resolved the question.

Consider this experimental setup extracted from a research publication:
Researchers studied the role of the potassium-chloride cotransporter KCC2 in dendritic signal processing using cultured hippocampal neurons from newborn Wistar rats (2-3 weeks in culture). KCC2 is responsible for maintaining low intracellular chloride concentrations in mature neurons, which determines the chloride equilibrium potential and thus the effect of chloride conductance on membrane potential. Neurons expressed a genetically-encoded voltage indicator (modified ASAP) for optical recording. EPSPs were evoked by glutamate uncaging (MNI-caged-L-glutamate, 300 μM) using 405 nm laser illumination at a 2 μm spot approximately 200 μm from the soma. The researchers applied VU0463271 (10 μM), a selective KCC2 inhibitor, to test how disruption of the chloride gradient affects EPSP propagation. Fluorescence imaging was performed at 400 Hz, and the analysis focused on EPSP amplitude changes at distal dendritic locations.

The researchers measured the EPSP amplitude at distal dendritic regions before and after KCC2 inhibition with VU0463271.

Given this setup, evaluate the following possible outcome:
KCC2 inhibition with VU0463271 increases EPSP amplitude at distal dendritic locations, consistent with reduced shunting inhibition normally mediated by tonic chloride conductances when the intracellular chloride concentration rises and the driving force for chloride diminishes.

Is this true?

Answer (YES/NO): NO